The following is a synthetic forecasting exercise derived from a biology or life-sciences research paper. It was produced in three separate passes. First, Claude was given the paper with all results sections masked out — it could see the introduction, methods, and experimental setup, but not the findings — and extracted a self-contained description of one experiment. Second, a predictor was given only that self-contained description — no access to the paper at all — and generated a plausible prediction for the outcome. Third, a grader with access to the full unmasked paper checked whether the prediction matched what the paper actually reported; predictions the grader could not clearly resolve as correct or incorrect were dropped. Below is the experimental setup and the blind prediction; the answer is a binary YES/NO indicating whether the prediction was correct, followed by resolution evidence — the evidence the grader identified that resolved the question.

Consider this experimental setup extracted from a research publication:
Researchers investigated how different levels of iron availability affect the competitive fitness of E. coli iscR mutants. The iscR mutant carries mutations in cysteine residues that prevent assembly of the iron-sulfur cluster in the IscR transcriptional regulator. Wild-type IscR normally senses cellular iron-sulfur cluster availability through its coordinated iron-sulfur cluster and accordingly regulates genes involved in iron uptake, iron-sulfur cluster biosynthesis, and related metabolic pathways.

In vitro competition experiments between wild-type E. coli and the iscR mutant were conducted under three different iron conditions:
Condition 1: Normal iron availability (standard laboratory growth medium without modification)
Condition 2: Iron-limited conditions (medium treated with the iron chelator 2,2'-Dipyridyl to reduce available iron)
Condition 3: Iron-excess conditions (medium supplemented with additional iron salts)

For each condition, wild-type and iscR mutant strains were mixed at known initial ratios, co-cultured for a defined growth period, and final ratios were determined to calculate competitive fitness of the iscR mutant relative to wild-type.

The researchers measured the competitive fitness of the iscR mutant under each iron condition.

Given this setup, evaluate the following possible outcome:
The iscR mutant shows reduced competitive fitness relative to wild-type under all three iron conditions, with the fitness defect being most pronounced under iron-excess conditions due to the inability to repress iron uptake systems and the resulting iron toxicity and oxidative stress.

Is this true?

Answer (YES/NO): NO